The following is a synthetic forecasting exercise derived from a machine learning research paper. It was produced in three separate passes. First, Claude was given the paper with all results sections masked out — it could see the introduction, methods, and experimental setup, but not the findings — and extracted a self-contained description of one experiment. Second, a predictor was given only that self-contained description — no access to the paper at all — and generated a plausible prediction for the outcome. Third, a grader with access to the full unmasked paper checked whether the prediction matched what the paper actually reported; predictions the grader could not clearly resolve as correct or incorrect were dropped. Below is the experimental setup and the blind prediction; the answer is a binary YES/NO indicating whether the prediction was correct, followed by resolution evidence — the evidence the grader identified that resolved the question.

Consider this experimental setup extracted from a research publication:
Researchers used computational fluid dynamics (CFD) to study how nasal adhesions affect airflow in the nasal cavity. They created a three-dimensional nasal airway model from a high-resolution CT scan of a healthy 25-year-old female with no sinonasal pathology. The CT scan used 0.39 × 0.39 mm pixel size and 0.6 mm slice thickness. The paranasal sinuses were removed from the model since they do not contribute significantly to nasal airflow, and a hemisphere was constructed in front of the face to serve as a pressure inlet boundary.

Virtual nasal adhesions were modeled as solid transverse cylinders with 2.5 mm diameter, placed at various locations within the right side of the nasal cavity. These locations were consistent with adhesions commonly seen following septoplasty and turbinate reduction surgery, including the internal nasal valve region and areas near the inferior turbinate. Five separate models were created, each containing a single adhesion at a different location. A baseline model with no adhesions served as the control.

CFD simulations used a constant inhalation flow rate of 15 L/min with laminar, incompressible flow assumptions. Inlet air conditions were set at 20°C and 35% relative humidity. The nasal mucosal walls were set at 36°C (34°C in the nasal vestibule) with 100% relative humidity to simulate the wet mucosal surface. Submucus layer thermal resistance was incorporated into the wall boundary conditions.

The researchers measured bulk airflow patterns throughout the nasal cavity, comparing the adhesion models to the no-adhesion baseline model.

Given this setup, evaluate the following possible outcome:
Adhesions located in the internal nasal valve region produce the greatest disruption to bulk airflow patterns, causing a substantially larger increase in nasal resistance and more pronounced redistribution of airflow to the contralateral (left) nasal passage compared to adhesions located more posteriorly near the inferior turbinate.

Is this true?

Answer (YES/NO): NO